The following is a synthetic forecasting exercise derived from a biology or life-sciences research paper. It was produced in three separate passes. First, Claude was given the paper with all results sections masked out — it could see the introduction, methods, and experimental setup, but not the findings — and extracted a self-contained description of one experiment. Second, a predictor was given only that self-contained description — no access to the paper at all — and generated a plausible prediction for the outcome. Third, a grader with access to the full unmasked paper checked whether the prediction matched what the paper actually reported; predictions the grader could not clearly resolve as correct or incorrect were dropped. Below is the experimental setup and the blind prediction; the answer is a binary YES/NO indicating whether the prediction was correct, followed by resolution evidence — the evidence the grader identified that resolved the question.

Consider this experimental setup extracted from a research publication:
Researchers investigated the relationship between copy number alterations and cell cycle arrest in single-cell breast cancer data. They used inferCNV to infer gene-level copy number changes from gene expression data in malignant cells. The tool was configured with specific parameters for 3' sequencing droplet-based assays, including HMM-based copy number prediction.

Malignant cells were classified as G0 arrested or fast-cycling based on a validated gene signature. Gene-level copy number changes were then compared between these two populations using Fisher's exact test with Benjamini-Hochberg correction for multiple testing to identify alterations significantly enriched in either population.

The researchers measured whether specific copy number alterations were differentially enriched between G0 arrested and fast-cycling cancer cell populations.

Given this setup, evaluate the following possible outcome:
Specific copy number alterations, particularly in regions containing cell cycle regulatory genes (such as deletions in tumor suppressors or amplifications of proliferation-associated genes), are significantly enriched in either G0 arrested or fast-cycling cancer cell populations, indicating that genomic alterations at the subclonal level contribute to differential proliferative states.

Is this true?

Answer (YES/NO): YES